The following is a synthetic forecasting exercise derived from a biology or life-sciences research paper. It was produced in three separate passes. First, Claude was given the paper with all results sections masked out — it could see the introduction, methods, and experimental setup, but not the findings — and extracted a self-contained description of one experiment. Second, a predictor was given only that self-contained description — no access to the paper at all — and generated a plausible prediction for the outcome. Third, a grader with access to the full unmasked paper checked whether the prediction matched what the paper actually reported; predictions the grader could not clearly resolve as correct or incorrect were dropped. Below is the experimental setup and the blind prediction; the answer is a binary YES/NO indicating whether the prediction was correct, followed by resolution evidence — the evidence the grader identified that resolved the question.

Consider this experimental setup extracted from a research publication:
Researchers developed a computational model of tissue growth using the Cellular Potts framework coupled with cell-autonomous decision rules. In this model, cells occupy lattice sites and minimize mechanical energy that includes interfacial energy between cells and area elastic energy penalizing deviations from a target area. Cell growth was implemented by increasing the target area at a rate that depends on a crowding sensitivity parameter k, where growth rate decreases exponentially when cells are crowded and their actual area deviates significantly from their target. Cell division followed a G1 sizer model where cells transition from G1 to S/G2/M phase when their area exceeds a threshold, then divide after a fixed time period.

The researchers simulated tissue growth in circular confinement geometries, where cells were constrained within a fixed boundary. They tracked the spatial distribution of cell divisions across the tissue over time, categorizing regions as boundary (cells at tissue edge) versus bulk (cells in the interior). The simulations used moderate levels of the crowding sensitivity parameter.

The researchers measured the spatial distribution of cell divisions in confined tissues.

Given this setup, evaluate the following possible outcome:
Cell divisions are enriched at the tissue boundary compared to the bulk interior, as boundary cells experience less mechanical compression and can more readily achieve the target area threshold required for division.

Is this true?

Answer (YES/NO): YES